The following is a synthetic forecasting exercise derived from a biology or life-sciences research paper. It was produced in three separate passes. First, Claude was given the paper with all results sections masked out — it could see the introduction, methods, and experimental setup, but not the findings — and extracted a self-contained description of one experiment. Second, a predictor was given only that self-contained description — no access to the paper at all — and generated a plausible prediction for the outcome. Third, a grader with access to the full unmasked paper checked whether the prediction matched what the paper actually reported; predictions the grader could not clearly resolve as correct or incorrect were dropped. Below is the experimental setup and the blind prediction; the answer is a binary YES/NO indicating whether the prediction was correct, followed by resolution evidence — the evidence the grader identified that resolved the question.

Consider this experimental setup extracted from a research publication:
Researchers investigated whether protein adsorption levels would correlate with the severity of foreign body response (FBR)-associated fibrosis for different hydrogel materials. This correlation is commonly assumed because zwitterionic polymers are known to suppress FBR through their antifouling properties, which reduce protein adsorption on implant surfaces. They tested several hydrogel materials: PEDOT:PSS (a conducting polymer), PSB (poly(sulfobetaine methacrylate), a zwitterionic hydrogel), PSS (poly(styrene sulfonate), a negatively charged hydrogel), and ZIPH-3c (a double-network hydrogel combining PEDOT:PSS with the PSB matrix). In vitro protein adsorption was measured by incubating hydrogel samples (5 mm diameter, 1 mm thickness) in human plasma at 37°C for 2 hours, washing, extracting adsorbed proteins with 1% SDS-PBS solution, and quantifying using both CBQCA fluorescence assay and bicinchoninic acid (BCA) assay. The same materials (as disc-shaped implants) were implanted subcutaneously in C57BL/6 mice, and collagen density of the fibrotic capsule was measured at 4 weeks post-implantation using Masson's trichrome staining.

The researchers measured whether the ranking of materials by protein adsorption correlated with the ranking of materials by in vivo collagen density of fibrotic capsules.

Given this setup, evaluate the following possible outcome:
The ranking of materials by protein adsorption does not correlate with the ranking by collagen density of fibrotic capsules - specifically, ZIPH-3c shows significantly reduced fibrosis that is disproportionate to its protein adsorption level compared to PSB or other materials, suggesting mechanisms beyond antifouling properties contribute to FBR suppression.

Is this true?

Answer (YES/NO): YES